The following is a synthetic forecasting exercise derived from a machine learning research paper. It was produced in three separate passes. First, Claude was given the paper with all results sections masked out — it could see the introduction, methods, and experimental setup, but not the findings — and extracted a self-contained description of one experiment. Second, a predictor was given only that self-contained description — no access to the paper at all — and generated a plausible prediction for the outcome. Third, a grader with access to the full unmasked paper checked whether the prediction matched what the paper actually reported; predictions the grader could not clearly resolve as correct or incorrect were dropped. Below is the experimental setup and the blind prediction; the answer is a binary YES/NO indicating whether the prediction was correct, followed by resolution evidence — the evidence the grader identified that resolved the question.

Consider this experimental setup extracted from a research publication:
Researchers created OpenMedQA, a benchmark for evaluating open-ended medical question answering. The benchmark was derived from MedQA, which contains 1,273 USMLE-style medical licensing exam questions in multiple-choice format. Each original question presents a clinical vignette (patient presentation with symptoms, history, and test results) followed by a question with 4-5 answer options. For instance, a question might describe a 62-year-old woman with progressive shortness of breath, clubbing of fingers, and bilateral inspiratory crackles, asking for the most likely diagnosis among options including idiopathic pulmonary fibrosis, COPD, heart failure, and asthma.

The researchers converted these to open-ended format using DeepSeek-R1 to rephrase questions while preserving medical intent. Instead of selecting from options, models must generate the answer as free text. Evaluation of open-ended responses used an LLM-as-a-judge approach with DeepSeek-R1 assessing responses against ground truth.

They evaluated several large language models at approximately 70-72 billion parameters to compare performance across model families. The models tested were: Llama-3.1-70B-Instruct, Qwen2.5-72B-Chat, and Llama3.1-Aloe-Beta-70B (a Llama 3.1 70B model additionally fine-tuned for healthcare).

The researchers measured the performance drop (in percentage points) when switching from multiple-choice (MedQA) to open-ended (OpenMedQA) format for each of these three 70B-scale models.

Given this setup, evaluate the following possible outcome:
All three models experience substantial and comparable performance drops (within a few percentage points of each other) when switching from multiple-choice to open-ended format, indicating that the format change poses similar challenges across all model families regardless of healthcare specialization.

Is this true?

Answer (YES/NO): NO